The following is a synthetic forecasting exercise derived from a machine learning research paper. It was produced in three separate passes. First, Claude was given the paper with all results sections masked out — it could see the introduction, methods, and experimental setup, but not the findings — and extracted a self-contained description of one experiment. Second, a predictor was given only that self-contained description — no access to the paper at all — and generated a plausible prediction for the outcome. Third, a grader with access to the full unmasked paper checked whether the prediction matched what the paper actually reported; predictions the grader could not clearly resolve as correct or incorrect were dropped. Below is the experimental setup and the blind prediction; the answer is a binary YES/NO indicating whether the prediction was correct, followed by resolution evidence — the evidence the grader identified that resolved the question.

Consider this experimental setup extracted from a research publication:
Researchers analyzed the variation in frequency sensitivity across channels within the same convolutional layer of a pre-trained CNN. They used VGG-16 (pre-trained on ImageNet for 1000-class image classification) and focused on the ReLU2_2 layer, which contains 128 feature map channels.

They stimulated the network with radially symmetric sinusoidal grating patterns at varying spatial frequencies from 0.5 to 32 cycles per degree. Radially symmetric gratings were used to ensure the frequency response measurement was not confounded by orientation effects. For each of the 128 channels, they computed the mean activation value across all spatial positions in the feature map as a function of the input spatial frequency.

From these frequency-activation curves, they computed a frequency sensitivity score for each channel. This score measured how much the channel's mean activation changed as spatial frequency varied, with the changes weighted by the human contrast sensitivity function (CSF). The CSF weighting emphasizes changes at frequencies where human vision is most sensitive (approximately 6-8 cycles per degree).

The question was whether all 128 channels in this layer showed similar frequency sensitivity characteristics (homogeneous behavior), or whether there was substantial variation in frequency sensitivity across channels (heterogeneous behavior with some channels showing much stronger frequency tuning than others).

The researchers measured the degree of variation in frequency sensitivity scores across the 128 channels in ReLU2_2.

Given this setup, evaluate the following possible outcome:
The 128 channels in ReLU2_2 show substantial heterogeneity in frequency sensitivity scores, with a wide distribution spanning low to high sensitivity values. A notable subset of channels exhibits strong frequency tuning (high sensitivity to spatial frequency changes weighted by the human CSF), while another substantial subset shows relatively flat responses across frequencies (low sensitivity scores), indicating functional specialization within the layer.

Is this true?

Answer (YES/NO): YES